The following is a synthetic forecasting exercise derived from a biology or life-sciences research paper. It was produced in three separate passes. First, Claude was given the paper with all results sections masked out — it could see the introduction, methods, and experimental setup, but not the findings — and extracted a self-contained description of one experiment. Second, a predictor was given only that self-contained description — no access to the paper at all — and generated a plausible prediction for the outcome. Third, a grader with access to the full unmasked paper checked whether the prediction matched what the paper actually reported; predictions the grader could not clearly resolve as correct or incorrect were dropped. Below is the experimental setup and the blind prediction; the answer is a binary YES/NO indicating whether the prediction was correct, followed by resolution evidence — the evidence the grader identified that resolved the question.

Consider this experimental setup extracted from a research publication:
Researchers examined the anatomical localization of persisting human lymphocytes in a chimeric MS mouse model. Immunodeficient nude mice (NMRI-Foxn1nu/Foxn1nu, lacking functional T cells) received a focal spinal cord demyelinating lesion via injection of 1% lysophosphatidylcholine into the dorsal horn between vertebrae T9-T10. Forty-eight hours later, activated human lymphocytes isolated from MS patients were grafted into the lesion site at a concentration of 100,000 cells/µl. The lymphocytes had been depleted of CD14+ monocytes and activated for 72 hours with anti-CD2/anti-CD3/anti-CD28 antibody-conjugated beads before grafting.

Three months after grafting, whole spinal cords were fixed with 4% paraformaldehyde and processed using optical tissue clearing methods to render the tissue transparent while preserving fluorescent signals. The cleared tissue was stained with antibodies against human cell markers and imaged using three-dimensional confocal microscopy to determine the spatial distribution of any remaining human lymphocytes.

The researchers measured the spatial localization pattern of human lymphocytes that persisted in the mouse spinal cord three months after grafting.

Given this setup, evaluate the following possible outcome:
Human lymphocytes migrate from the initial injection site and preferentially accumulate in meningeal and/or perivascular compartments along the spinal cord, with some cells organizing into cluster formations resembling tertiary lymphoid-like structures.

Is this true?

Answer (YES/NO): NO